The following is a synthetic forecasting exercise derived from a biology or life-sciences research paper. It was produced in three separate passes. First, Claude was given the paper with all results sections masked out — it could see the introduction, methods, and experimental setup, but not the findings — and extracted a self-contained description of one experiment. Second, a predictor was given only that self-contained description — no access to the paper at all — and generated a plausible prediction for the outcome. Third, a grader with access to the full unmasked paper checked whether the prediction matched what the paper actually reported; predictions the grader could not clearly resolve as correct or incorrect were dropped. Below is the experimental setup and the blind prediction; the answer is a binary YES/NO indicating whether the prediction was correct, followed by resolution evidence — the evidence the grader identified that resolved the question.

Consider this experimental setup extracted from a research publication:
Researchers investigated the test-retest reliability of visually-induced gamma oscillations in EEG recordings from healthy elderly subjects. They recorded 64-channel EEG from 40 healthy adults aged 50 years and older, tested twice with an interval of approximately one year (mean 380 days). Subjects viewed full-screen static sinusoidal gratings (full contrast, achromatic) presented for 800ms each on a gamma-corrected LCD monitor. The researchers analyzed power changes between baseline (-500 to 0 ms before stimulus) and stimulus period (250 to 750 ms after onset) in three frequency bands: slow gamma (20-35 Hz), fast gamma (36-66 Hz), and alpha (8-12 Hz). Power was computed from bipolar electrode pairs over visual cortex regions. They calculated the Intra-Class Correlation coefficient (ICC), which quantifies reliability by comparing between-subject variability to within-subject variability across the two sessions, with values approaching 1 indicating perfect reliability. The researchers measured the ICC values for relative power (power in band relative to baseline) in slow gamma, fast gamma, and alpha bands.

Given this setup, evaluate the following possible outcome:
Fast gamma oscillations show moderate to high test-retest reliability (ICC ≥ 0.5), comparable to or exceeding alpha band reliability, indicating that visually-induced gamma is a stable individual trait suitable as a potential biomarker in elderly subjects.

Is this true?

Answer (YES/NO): YES